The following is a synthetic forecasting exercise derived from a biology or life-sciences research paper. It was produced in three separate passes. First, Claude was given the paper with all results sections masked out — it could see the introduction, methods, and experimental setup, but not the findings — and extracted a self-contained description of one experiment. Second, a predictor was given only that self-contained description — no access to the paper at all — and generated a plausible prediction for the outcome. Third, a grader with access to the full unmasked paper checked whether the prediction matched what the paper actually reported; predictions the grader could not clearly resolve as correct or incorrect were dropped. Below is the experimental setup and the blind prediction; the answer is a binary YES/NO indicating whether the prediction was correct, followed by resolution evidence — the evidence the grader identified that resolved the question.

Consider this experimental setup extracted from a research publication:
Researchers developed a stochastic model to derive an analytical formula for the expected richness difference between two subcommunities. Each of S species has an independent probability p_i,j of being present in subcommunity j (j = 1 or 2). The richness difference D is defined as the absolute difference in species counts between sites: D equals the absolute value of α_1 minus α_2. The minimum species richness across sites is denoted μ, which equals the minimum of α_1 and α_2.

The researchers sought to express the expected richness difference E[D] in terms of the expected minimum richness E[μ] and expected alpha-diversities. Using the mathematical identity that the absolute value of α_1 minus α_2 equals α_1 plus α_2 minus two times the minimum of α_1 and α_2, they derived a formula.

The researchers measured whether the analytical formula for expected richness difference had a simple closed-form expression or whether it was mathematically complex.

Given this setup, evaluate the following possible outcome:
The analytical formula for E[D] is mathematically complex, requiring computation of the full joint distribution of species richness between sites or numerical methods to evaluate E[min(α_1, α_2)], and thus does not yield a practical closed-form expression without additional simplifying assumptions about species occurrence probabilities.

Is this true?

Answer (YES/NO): YES